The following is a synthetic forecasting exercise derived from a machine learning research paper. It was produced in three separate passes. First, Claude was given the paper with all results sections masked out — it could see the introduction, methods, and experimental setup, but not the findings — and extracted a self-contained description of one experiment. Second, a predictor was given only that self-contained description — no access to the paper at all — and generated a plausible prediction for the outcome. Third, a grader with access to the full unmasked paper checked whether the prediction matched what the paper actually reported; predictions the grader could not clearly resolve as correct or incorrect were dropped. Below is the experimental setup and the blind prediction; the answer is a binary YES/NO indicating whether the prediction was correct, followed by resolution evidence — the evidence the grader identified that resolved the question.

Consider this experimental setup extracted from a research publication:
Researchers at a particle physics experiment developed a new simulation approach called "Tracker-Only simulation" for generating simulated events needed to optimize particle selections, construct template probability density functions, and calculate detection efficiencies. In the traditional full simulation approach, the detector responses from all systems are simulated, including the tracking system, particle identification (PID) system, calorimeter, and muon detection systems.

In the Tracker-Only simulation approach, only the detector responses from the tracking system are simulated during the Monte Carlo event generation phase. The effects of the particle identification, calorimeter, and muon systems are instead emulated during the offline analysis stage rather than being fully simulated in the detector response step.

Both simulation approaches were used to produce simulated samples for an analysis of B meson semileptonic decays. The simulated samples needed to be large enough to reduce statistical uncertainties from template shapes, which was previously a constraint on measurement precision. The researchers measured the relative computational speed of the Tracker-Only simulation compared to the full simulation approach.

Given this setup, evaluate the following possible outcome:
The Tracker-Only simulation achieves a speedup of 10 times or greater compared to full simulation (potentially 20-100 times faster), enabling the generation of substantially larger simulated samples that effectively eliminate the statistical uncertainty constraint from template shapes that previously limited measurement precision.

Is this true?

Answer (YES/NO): NO